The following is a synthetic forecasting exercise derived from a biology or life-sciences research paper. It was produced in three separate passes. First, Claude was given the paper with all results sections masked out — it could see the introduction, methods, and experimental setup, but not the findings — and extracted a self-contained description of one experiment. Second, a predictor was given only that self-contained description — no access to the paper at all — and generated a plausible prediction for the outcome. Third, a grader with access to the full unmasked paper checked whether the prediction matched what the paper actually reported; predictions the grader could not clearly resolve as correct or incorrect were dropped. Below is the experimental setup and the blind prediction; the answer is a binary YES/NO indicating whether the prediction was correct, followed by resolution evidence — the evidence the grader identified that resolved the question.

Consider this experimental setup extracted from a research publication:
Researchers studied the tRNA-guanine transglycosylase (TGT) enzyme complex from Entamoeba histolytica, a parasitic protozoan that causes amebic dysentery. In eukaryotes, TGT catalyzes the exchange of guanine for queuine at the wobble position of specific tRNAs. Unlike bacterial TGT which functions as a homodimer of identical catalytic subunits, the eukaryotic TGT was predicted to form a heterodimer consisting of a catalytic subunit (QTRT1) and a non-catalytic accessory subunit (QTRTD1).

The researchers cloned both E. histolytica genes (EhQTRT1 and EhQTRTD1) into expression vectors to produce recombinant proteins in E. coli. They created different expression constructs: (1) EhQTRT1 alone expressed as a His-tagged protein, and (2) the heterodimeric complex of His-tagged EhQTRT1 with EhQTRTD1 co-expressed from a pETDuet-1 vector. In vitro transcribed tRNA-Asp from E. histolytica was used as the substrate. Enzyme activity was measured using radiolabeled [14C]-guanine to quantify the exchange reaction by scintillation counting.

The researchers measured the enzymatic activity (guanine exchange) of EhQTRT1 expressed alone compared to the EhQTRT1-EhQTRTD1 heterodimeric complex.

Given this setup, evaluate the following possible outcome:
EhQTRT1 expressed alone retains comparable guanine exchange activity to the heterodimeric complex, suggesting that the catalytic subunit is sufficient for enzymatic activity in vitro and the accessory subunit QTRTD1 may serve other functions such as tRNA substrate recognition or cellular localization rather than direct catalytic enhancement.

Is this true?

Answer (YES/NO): NO